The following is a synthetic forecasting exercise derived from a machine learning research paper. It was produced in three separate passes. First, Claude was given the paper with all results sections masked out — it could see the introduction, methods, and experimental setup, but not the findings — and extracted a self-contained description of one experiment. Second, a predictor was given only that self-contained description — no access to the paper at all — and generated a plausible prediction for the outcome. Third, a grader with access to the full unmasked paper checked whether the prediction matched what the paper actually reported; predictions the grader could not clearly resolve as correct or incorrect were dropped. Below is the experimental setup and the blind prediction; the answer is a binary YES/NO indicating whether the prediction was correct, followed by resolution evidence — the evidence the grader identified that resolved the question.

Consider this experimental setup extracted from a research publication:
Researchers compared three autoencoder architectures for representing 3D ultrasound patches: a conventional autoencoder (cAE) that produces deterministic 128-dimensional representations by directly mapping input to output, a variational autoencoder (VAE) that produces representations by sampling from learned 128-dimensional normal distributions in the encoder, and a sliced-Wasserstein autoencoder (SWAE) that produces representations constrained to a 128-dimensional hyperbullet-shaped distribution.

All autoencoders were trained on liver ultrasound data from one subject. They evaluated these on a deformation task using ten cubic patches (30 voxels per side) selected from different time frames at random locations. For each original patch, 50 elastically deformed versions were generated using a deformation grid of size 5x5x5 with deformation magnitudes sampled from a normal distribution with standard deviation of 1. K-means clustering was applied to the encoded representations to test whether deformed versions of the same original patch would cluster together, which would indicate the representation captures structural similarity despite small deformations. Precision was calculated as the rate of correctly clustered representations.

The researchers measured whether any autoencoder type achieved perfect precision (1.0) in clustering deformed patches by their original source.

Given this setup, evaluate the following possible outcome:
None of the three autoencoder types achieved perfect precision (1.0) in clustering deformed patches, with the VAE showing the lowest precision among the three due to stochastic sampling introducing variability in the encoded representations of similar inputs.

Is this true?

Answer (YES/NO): NO